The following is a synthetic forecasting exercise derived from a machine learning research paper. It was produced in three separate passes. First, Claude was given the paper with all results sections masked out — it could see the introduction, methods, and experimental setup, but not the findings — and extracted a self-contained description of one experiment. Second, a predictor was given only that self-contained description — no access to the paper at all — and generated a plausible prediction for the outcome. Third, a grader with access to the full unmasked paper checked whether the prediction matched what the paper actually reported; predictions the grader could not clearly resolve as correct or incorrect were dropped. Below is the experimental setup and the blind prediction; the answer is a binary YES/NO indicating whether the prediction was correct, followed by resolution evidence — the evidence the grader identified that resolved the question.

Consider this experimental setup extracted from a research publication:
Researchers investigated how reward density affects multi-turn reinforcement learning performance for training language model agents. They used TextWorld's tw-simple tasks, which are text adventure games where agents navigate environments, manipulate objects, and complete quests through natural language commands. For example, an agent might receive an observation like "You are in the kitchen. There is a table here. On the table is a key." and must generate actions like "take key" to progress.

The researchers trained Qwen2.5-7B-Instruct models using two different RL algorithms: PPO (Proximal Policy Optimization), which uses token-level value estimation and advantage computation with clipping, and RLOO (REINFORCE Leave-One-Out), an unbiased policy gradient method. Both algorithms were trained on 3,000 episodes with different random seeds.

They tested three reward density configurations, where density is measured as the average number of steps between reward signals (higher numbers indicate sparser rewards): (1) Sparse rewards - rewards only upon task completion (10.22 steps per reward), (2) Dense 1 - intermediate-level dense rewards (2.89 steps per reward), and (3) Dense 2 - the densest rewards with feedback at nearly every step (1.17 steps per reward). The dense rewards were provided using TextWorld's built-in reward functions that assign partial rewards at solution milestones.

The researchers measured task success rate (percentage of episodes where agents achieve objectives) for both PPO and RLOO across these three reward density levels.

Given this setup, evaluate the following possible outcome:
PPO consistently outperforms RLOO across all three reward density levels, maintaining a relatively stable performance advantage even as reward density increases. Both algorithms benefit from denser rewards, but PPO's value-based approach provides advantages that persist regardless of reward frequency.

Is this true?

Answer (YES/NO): NO